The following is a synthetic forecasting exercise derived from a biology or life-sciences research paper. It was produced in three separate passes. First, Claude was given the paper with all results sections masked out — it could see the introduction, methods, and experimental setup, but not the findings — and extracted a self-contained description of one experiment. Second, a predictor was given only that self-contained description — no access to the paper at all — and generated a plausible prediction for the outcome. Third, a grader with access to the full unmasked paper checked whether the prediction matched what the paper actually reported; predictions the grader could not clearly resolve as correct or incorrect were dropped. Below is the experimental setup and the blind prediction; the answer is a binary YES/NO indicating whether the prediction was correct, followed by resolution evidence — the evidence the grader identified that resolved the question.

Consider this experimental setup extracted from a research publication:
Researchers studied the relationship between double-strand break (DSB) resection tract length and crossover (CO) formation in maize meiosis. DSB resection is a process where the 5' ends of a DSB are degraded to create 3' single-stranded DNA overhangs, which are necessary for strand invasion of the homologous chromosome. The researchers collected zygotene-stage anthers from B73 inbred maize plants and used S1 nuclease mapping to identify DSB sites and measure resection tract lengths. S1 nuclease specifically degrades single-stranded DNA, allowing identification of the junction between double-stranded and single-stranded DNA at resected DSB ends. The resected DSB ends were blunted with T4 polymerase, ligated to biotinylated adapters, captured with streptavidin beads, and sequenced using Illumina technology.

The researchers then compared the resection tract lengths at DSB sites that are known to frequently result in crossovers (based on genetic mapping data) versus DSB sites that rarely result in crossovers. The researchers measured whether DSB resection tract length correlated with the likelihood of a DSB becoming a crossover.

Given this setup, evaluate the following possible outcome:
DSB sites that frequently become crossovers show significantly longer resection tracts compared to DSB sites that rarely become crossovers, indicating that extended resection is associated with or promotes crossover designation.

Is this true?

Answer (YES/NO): NO